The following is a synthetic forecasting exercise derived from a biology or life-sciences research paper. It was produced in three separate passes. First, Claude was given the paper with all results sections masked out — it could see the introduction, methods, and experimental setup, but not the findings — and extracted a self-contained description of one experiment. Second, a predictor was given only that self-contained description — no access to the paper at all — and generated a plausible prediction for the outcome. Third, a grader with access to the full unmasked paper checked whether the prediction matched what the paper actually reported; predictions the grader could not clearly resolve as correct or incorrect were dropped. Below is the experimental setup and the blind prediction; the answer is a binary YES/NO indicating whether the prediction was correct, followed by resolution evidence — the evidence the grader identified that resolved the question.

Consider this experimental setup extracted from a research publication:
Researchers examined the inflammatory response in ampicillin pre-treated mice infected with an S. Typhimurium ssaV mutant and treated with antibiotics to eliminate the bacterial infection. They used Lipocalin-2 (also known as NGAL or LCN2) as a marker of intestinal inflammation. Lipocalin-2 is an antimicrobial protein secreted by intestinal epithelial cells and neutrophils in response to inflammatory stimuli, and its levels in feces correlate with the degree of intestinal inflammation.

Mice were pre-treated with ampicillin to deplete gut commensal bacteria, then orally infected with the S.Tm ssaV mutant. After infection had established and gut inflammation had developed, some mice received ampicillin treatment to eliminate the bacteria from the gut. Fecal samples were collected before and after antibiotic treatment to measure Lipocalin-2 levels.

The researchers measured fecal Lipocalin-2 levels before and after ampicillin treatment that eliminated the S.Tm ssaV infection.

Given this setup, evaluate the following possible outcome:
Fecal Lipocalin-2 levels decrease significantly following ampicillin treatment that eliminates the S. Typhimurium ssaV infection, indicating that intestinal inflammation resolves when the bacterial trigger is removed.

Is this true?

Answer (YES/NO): YES